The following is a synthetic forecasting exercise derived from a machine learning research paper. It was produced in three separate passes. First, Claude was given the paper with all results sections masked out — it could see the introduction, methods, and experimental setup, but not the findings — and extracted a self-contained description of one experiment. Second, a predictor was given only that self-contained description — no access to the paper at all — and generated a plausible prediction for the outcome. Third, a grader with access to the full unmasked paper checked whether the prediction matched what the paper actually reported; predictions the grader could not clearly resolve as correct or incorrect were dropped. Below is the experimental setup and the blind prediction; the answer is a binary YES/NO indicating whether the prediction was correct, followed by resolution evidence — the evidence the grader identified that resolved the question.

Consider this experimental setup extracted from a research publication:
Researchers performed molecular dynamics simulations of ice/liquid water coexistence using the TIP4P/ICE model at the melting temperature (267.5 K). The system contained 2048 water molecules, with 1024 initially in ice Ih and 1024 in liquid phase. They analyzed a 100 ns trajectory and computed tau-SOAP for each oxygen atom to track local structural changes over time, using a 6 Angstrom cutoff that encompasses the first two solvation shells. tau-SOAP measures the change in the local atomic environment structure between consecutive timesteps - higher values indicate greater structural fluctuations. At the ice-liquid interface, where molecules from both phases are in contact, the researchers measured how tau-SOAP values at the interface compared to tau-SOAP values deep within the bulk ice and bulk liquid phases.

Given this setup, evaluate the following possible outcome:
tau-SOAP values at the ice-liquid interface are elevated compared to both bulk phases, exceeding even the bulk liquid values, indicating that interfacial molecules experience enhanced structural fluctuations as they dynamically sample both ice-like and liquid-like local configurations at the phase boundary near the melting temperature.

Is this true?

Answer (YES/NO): NO